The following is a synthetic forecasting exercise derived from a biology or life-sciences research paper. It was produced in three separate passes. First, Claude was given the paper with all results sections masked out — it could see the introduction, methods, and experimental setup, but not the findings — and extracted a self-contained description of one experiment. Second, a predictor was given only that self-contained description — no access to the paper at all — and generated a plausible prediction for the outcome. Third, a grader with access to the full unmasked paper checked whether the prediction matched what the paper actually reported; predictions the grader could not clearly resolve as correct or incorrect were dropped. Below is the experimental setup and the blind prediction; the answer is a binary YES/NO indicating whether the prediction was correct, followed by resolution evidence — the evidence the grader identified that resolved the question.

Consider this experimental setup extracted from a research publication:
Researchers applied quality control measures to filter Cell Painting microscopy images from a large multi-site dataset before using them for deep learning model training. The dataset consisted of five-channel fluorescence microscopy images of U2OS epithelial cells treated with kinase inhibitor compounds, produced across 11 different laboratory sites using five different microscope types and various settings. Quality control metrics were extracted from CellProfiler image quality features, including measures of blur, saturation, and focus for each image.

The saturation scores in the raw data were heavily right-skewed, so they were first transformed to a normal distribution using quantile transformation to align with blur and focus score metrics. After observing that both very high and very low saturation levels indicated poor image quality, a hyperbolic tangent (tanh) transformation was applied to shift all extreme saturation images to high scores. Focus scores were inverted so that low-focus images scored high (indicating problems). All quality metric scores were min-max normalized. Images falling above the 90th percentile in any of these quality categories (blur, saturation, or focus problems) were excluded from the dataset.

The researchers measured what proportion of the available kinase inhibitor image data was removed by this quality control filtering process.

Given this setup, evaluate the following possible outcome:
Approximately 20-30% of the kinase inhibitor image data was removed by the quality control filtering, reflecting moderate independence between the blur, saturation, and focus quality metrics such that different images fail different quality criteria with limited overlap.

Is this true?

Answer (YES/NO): YES